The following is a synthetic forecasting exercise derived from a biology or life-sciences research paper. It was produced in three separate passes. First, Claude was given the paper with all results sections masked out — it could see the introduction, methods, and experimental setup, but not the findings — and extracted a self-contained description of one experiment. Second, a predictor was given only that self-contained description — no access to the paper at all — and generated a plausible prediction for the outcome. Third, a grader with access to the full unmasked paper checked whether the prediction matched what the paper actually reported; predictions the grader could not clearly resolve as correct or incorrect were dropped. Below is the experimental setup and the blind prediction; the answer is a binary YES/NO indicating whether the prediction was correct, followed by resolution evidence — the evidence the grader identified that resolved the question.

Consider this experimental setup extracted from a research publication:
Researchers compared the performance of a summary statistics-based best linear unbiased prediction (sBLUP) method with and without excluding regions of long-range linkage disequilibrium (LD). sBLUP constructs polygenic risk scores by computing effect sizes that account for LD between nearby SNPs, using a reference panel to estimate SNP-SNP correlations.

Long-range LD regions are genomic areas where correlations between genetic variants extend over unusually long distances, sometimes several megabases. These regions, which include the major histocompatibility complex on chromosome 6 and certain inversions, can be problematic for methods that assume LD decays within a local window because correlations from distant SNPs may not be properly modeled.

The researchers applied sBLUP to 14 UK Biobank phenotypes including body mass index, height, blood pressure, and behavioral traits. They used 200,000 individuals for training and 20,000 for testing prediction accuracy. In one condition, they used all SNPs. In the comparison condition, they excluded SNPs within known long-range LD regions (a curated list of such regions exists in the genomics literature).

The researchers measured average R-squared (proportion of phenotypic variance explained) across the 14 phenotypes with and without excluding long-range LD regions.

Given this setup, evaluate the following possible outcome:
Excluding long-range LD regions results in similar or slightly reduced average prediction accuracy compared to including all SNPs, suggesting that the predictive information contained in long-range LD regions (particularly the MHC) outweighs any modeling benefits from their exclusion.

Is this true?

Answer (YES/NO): NO